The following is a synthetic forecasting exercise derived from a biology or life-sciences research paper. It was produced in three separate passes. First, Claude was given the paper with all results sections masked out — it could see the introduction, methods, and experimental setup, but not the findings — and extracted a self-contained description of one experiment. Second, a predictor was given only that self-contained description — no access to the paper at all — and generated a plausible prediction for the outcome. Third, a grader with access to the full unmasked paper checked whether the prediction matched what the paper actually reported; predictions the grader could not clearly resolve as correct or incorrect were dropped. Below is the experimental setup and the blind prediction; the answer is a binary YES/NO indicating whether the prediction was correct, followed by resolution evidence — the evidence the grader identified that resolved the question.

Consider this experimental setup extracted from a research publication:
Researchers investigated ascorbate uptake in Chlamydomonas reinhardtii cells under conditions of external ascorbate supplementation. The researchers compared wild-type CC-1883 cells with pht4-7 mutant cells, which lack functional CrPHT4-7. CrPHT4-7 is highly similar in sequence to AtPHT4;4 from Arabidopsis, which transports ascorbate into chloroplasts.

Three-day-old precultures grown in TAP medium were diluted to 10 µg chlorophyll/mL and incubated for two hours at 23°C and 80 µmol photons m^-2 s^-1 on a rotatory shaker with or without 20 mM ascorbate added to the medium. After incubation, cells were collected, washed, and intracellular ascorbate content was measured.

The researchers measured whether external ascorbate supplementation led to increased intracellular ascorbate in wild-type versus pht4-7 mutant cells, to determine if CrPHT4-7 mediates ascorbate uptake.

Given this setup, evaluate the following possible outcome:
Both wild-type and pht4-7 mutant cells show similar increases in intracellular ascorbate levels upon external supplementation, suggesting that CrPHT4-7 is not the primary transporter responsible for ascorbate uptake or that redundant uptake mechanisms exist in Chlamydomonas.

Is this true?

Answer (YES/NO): YES